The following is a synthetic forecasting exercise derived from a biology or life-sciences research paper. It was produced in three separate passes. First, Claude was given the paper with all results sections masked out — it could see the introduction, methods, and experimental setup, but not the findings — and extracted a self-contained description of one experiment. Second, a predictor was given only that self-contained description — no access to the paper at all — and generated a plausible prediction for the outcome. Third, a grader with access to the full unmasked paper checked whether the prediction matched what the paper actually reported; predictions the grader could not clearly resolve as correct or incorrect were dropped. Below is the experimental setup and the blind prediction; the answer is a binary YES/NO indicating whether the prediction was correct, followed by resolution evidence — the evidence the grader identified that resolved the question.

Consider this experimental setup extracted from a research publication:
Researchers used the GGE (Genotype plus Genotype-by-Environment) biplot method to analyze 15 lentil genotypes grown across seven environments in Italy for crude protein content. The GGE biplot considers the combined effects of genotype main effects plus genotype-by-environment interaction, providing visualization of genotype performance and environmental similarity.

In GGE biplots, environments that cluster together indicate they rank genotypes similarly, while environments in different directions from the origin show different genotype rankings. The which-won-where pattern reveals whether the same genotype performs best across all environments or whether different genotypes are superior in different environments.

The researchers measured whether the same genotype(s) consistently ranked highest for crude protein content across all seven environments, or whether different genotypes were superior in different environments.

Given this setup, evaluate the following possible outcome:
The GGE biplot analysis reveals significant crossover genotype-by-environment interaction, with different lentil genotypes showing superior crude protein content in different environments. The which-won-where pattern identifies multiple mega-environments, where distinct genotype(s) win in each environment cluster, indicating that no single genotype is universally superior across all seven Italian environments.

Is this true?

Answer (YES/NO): NO